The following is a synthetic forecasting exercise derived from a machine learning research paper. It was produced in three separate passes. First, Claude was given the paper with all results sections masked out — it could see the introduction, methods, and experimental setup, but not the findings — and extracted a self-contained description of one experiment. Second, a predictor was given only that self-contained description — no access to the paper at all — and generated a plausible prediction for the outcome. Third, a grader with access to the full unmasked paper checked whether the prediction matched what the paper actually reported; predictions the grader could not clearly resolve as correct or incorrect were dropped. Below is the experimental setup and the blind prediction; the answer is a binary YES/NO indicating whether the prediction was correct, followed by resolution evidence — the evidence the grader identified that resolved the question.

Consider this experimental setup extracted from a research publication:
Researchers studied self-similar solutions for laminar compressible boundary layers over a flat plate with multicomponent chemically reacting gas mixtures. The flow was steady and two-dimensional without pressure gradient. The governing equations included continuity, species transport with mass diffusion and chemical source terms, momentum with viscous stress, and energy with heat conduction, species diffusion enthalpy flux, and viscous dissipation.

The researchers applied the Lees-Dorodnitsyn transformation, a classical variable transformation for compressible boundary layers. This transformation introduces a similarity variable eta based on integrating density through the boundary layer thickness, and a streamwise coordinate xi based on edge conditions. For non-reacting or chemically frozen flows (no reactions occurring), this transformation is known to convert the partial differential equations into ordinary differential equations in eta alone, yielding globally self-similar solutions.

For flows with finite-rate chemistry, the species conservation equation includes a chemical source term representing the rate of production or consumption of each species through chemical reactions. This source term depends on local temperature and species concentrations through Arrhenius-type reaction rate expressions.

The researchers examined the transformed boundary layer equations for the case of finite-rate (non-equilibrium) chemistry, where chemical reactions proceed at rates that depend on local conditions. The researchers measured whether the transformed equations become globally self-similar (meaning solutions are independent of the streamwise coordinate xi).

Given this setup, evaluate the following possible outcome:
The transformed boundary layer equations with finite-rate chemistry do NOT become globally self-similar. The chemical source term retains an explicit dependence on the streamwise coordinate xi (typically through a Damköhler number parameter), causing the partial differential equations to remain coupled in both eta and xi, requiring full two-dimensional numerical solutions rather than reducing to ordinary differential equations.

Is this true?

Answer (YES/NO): YES